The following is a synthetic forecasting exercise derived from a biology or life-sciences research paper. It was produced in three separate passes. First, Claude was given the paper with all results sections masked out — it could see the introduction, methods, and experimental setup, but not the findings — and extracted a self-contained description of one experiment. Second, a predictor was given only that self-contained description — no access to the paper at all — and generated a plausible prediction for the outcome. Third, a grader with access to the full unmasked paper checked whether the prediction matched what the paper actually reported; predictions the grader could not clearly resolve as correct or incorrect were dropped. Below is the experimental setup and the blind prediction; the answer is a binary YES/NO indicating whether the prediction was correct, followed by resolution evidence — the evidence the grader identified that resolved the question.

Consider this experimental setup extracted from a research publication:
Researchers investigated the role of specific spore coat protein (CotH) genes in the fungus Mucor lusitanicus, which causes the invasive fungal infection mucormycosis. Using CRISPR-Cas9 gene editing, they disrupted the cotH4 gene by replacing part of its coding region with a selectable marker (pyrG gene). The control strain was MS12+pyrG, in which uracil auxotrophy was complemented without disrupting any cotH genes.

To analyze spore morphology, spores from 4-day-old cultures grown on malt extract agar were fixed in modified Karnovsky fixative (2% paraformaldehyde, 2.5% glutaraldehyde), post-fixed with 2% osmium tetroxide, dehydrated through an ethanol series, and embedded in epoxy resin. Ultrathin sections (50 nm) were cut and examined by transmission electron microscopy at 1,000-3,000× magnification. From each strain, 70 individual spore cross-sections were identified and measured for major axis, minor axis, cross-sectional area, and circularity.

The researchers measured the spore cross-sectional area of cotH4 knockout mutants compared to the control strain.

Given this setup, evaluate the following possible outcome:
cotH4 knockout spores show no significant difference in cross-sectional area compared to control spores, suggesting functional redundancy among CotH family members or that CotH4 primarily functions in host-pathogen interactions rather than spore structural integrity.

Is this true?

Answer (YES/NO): NO